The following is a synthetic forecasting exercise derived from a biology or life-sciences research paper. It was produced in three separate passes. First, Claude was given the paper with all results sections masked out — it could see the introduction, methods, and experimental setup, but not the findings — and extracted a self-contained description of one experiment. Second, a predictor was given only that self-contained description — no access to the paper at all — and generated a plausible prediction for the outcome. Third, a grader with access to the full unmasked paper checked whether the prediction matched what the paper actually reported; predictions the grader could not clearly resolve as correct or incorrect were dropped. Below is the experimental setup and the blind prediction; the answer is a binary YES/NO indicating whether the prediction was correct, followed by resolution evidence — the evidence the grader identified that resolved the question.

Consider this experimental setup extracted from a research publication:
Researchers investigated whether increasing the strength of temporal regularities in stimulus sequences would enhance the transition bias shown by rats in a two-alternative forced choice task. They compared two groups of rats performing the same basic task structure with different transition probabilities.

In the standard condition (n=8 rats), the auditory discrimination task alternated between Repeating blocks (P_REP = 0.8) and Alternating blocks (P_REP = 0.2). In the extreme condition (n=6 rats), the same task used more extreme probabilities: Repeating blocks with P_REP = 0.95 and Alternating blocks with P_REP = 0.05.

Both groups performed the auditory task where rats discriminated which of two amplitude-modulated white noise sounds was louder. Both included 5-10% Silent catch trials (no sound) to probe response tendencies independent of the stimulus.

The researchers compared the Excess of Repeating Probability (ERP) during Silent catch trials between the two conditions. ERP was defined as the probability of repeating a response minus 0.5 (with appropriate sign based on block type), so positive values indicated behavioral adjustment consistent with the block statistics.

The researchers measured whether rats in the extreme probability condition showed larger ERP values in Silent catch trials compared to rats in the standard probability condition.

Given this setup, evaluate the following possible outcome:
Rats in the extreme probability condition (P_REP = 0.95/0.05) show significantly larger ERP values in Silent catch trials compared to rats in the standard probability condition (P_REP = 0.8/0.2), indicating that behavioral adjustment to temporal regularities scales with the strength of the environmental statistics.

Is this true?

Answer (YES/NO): NO